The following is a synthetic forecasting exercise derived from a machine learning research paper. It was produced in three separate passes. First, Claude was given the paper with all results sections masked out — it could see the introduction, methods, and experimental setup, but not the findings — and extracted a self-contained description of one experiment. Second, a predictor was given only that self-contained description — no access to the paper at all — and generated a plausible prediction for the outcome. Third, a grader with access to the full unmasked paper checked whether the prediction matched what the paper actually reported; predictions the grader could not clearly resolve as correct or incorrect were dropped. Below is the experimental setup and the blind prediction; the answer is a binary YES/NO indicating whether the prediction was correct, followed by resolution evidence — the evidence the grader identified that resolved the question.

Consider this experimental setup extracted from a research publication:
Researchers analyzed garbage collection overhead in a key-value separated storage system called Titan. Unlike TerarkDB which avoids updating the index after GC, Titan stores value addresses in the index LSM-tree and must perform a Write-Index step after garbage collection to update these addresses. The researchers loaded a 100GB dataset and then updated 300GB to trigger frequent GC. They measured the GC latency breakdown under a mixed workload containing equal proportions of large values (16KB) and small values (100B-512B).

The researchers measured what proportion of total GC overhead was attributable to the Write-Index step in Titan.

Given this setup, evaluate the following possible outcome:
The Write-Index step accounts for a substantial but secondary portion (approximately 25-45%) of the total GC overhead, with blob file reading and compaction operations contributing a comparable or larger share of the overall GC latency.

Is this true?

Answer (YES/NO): NO